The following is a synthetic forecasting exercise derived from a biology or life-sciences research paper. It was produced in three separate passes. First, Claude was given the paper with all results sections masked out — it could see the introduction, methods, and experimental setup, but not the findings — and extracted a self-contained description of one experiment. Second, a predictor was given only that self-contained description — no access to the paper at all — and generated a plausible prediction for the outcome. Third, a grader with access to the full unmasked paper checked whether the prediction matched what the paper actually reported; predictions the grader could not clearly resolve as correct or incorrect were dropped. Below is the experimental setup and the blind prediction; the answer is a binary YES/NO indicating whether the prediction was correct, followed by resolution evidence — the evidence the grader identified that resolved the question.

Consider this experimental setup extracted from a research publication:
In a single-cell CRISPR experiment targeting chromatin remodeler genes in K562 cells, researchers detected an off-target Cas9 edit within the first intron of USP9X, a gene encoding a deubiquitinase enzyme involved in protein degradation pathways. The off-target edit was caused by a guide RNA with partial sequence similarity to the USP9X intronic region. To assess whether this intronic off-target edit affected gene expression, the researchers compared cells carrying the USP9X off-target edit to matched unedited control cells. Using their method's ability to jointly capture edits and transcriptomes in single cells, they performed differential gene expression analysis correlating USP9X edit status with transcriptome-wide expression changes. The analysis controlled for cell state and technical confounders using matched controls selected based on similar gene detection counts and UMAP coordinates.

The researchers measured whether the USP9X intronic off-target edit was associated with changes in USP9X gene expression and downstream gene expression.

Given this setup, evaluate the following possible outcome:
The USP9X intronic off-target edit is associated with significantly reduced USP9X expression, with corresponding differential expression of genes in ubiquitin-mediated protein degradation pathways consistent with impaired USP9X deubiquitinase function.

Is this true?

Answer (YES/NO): NO